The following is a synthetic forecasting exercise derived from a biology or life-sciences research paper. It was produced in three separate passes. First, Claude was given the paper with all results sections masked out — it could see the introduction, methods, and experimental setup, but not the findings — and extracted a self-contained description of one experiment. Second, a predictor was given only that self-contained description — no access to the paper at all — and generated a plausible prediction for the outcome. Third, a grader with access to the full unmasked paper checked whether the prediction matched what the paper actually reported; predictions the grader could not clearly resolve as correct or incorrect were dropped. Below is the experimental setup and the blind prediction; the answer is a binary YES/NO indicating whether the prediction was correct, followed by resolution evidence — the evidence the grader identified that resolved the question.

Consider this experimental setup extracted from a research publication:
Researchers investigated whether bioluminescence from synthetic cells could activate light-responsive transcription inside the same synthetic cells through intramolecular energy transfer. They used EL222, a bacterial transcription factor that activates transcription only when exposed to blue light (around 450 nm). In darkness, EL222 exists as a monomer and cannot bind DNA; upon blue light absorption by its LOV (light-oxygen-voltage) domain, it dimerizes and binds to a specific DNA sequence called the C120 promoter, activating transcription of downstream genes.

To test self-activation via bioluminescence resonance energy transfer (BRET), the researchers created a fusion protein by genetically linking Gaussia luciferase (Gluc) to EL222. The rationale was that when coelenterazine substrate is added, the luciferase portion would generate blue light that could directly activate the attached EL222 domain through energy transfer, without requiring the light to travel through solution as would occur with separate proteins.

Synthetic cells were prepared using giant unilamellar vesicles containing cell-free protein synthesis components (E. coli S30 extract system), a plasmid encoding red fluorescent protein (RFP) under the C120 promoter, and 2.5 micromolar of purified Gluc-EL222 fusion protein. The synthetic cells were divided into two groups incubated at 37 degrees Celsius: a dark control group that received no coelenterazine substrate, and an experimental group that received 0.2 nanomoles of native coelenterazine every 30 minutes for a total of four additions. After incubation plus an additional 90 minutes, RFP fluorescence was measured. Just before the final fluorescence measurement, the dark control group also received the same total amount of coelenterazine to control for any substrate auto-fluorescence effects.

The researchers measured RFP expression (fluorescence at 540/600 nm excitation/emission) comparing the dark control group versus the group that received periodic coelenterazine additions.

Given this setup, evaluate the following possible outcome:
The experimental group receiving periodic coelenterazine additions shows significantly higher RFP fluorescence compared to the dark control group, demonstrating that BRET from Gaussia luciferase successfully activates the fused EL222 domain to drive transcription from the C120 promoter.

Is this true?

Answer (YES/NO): YES